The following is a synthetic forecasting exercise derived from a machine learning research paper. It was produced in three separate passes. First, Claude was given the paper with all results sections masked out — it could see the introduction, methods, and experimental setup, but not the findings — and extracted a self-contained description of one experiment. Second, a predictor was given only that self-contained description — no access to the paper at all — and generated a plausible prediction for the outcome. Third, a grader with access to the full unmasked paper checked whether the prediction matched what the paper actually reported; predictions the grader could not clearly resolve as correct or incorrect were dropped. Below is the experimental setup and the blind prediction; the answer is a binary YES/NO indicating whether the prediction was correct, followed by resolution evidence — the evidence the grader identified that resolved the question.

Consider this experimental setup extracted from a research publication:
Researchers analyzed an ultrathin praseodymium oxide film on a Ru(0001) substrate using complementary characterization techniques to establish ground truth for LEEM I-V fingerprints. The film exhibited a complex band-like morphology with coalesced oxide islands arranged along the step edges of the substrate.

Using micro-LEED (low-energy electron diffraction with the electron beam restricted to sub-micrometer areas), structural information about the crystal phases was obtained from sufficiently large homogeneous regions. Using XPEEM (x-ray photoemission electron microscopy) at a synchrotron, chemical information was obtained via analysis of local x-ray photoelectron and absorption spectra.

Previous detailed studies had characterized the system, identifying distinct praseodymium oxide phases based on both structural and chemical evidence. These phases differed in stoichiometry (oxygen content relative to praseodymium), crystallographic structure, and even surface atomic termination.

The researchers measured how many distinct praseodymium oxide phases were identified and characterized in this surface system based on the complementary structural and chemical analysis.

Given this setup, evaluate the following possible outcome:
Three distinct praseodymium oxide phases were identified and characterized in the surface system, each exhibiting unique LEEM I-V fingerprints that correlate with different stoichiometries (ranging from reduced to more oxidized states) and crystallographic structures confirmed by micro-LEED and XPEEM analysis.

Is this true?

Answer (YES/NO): NO